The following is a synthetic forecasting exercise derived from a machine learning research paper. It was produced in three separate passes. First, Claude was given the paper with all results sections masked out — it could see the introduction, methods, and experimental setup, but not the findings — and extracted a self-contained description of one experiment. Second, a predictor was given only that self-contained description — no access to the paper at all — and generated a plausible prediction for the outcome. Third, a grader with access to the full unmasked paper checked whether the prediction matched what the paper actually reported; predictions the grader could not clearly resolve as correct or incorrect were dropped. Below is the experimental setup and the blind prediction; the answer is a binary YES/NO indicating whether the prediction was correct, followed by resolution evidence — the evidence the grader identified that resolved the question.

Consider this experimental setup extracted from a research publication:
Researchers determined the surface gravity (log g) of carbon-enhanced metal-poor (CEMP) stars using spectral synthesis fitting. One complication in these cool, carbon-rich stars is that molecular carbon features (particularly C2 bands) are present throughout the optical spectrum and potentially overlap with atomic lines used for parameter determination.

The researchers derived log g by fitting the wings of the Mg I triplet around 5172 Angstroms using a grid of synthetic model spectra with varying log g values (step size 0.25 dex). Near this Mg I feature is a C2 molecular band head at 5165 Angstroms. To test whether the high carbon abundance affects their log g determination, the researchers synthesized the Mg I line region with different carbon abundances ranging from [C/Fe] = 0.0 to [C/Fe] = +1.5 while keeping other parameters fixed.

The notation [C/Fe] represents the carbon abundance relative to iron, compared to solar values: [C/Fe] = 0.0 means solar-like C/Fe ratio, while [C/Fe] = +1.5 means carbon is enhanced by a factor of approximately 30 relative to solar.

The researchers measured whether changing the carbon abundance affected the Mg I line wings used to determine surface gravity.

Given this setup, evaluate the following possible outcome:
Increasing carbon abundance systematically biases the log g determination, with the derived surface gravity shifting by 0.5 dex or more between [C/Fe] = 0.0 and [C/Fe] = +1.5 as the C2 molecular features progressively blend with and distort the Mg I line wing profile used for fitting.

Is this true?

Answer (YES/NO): NO